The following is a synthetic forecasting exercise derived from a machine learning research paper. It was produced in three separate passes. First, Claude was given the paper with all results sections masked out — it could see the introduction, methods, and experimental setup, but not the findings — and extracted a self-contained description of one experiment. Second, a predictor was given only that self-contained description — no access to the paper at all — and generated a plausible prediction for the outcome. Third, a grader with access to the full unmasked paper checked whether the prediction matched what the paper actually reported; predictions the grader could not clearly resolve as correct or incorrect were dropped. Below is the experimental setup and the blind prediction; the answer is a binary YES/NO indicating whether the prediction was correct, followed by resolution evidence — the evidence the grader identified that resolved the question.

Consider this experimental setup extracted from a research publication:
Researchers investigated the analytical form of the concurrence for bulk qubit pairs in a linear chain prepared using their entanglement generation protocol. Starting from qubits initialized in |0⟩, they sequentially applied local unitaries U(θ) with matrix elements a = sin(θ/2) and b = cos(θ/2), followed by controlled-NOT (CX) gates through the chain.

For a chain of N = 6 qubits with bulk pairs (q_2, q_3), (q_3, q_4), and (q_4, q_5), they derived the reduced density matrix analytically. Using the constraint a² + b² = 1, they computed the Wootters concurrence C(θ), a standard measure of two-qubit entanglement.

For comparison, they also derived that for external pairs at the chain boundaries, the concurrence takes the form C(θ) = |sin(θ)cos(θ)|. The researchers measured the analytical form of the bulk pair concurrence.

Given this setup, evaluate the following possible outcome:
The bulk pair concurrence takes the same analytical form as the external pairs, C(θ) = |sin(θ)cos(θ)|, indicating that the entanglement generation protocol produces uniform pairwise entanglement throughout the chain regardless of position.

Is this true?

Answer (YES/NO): NO